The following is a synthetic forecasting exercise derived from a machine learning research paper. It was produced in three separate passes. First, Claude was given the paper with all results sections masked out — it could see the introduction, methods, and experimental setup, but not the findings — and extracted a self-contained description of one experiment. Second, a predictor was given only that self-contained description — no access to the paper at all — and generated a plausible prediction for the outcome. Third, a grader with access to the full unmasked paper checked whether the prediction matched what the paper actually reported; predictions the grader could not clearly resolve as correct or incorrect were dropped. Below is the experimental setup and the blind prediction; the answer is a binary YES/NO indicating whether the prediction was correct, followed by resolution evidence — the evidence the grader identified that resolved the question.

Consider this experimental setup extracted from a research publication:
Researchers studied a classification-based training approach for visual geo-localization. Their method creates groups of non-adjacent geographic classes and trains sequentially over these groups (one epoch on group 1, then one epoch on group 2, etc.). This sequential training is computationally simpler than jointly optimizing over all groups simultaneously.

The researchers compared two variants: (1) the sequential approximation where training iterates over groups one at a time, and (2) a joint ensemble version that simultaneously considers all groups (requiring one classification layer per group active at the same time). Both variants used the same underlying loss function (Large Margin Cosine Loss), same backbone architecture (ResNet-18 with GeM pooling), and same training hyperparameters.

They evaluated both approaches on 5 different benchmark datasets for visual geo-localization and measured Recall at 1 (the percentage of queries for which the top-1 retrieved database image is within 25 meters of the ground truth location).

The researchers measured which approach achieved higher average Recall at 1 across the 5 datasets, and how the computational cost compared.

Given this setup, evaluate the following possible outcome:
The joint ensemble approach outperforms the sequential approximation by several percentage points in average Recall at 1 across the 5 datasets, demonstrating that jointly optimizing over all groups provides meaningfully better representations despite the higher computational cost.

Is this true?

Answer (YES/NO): NO